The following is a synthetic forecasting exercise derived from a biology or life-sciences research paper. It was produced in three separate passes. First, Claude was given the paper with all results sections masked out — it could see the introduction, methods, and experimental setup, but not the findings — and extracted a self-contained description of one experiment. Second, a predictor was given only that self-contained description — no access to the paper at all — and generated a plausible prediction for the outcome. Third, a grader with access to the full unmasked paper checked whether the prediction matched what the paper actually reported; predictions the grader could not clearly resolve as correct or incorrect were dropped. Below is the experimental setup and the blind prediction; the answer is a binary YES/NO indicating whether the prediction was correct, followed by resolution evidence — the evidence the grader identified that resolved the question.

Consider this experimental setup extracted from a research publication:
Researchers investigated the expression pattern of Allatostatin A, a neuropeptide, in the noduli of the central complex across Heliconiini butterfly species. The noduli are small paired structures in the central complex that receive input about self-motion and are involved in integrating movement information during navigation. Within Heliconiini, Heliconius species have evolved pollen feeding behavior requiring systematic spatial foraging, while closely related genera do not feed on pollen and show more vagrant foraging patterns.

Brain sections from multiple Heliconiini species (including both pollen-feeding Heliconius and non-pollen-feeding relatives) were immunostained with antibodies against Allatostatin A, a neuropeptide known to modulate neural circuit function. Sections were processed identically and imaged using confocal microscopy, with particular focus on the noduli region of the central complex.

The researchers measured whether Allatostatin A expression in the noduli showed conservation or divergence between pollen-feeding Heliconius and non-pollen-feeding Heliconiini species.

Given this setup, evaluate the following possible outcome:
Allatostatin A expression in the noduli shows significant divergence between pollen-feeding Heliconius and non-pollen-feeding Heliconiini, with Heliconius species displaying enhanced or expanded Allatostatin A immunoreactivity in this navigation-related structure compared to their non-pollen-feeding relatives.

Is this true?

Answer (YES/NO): YES